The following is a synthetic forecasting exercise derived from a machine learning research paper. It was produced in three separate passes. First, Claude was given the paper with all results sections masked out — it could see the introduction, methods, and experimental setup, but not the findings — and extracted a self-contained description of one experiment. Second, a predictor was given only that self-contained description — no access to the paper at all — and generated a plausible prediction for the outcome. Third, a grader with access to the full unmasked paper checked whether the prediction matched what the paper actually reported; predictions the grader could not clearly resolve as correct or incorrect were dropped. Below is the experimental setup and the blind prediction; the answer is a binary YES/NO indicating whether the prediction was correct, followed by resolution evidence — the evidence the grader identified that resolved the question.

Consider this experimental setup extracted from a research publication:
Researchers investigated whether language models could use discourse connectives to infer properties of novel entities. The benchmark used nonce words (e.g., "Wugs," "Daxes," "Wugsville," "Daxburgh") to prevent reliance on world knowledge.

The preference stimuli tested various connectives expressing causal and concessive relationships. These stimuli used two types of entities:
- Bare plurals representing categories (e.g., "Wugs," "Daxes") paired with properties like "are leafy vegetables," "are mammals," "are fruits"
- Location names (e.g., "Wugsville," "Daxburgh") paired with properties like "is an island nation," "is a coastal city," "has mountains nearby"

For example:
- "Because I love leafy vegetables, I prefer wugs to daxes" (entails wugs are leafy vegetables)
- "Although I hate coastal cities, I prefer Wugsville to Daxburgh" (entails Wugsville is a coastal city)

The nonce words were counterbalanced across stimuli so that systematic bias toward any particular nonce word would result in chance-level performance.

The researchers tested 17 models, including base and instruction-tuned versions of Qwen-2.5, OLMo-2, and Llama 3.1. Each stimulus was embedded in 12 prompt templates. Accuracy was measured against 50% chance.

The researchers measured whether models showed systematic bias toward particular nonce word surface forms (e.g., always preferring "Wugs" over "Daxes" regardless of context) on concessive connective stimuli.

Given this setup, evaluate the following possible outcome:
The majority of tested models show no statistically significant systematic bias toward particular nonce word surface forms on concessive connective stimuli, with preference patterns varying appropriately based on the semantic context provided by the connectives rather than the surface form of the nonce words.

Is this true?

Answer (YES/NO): NO